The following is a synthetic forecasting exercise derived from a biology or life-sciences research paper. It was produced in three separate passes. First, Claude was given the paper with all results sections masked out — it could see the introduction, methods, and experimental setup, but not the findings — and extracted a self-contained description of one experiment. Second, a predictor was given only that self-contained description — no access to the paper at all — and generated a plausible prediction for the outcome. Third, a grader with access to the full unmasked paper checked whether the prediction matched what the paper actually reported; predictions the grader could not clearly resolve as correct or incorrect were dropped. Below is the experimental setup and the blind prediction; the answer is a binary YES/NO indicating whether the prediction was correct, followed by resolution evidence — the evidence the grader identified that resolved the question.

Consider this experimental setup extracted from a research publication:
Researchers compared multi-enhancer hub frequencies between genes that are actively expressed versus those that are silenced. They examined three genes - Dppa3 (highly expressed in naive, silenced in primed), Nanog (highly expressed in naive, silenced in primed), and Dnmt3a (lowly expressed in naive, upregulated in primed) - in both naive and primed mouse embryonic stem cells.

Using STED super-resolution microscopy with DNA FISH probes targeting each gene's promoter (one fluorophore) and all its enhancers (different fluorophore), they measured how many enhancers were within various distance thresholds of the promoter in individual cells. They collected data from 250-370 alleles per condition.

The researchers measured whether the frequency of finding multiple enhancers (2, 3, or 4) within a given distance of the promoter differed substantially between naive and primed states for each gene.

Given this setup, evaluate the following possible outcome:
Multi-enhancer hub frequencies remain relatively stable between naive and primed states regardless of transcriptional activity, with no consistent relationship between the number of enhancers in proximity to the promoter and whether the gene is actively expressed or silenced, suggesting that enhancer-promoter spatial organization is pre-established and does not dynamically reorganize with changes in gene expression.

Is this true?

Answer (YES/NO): YES